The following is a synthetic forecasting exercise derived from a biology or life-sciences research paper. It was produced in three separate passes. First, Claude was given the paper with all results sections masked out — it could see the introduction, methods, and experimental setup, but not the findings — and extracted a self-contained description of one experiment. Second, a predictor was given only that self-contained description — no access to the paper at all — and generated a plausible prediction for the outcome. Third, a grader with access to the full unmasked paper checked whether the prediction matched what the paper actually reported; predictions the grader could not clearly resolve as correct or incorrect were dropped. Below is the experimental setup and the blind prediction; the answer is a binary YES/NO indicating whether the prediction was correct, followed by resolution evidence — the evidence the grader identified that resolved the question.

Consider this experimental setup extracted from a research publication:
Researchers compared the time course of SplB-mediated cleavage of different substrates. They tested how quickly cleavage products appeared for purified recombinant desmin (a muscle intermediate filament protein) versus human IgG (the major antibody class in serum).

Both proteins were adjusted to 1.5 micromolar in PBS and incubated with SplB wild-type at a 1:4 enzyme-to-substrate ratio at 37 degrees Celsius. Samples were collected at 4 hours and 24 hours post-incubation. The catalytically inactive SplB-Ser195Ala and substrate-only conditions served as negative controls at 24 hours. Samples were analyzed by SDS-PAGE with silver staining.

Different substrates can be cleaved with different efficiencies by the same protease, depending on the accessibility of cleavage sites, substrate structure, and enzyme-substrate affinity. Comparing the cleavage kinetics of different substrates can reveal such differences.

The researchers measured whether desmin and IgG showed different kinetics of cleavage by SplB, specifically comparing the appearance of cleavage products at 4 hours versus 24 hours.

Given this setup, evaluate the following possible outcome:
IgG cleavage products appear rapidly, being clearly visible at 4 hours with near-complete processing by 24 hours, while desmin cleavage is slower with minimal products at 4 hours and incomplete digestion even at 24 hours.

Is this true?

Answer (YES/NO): NO